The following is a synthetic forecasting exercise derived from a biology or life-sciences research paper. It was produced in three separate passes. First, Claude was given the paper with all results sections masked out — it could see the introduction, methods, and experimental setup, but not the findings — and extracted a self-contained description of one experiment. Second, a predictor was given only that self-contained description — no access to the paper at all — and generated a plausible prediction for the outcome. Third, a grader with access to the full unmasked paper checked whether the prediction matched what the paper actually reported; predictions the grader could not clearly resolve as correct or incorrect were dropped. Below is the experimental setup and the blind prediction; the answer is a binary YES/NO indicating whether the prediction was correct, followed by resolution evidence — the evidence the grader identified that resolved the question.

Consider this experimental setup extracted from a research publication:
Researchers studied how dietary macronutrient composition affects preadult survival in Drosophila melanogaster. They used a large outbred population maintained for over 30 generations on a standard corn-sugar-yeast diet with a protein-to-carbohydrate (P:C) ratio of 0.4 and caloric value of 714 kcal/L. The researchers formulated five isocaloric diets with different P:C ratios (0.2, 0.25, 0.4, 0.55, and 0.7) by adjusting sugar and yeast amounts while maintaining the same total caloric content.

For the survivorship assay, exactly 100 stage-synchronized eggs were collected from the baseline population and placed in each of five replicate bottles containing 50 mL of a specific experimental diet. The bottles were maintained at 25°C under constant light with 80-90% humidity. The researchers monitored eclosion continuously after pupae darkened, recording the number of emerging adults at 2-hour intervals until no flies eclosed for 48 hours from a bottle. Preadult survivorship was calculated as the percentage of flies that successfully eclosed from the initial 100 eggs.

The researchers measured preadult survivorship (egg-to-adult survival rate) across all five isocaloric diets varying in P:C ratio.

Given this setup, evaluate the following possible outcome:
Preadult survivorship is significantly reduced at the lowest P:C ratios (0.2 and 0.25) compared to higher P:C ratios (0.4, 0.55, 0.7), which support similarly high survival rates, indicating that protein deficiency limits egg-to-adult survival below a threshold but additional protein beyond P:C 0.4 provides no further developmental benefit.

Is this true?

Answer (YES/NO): NO